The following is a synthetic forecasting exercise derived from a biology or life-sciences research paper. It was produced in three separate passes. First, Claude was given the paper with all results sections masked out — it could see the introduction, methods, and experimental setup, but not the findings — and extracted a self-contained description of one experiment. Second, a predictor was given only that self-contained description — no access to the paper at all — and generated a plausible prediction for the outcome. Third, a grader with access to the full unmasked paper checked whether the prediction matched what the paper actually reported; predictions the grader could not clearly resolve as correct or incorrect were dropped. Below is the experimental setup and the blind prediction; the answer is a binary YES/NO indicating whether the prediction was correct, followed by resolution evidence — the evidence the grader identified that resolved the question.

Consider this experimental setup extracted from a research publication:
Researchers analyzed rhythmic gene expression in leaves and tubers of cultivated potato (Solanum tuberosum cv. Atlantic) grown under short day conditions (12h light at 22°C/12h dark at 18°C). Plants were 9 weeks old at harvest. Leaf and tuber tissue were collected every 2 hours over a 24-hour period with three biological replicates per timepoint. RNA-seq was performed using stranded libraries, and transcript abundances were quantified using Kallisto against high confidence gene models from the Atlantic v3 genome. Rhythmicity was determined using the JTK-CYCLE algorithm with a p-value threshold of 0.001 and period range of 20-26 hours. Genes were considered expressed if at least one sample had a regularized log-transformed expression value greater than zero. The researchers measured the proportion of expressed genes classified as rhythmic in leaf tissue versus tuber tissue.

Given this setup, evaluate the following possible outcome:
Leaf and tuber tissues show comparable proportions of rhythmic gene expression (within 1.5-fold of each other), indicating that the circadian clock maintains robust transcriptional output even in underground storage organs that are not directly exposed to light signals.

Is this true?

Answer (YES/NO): NO